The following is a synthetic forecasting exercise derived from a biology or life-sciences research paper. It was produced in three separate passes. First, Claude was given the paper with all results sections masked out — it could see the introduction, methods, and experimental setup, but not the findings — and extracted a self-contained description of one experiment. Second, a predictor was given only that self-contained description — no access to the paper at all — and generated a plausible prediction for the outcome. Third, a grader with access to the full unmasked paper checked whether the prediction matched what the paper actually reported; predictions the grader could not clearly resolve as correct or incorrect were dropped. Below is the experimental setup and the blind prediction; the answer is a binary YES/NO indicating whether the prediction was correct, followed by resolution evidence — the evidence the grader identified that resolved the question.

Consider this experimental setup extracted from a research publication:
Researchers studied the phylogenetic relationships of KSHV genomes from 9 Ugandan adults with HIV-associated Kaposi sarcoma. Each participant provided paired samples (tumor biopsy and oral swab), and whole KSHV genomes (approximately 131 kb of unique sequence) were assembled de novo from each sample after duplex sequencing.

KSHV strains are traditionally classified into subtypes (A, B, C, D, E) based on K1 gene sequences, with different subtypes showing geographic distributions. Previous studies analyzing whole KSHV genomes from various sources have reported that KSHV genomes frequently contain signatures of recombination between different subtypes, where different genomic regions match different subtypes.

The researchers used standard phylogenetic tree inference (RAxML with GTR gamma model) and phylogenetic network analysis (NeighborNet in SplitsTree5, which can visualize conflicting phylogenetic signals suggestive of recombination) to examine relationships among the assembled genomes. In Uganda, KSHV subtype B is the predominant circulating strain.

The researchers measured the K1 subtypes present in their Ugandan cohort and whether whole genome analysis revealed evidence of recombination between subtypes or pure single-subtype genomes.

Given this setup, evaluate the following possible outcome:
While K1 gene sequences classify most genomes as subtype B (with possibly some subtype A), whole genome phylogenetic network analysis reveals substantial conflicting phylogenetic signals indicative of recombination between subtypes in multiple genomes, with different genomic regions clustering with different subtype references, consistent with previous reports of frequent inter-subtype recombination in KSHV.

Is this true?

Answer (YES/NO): NO